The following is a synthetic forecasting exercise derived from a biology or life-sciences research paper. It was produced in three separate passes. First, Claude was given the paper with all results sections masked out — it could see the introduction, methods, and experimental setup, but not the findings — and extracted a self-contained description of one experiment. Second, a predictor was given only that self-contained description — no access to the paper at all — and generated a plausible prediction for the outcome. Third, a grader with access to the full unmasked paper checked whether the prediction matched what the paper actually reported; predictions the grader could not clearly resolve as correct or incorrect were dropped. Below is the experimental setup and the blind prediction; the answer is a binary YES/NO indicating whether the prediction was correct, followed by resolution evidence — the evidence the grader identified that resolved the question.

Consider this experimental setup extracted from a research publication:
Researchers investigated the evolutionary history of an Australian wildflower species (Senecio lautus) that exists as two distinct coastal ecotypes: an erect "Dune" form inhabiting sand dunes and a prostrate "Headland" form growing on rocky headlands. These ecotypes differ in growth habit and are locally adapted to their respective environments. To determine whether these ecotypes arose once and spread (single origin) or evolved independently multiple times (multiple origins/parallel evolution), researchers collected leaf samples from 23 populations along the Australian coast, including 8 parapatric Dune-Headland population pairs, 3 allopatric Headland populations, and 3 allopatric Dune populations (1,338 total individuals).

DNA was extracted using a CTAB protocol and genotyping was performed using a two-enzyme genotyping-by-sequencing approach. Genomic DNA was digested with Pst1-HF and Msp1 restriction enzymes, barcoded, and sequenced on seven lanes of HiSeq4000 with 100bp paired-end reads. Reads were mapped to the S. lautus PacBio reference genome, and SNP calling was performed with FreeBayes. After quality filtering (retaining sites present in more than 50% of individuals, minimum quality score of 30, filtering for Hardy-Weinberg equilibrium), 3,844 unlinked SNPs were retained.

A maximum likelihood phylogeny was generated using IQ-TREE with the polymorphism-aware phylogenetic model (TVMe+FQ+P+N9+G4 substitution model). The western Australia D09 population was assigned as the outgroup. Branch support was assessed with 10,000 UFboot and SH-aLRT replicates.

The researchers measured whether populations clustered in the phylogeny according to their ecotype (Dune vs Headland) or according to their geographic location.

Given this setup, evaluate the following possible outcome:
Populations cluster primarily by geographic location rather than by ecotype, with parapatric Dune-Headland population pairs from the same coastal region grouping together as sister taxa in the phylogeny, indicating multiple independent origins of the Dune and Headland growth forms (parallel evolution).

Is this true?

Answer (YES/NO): YES